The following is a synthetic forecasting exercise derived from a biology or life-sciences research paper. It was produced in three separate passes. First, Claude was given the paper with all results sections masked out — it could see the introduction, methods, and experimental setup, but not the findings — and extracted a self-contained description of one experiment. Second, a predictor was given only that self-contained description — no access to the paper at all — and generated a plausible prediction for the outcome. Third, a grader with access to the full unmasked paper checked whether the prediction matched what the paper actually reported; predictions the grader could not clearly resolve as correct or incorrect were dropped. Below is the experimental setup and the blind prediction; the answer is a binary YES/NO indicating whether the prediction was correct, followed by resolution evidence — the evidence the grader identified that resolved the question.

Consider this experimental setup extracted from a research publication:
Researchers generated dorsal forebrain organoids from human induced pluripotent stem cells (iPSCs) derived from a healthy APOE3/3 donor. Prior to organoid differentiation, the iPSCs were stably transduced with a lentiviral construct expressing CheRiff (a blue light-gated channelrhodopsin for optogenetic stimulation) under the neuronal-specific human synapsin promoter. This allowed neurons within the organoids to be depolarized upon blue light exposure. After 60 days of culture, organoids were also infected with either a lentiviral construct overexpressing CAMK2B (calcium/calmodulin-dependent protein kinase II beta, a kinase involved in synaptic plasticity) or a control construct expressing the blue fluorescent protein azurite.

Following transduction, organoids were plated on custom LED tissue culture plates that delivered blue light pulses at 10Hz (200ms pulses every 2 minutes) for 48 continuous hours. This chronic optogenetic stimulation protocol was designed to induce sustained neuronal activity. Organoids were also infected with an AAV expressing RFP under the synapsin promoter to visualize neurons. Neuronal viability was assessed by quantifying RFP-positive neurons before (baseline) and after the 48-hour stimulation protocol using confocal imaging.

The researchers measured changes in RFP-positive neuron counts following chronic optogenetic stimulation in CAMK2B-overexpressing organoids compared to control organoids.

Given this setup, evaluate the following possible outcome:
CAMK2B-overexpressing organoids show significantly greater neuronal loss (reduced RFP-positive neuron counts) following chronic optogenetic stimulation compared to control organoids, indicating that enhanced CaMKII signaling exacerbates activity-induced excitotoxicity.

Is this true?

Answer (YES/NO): YES